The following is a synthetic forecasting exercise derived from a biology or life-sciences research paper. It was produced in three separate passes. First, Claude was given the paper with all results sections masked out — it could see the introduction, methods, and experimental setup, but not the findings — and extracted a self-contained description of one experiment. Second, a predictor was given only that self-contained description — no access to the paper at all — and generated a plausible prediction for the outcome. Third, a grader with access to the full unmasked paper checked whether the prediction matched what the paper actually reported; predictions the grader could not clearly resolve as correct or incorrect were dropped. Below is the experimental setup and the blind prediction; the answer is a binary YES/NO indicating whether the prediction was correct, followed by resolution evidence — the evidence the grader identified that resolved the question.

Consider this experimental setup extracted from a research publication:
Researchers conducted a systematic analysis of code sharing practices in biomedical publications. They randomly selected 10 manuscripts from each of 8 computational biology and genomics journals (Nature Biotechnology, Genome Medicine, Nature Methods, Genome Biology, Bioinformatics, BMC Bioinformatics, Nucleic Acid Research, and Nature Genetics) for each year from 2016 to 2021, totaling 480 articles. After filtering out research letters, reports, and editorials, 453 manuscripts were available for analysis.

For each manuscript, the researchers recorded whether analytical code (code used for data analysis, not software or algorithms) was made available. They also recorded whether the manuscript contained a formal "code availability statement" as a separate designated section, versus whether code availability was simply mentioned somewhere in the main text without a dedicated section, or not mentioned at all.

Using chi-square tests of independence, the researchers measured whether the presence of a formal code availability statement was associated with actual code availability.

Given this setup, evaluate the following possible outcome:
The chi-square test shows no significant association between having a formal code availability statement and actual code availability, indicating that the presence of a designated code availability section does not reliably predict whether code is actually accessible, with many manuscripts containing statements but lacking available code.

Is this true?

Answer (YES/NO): NO